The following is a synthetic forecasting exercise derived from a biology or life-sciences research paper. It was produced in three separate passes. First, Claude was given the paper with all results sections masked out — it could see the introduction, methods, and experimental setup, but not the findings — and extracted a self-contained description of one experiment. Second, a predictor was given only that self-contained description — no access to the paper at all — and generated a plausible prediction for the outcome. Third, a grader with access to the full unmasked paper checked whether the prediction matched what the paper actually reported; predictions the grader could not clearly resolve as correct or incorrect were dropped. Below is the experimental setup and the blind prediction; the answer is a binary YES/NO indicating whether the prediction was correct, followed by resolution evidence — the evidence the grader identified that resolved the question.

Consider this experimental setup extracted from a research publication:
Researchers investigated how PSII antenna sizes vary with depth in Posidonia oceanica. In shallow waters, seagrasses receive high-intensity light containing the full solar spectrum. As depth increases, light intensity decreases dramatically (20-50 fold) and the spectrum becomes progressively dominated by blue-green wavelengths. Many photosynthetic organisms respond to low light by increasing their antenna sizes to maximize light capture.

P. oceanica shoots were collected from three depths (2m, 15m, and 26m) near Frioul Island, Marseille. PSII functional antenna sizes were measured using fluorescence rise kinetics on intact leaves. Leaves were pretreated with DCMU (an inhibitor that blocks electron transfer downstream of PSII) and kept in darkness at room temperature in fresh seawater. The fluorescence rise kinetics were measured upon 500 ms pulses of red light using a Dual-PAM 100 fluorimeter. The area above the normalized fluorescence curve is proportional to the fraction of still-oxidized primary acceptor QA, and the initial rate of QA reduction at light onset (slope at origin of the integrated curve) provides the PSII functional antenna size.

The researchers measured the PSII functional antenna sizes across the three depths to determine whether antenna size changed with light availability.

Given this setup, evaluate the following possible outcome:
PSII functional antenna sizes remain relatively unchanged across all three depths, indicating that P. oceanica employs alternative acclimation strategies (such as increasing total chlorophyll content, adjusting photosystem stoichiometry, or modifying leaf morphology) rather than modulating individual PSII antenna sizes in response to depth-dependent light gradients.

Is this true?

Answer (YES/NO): YES